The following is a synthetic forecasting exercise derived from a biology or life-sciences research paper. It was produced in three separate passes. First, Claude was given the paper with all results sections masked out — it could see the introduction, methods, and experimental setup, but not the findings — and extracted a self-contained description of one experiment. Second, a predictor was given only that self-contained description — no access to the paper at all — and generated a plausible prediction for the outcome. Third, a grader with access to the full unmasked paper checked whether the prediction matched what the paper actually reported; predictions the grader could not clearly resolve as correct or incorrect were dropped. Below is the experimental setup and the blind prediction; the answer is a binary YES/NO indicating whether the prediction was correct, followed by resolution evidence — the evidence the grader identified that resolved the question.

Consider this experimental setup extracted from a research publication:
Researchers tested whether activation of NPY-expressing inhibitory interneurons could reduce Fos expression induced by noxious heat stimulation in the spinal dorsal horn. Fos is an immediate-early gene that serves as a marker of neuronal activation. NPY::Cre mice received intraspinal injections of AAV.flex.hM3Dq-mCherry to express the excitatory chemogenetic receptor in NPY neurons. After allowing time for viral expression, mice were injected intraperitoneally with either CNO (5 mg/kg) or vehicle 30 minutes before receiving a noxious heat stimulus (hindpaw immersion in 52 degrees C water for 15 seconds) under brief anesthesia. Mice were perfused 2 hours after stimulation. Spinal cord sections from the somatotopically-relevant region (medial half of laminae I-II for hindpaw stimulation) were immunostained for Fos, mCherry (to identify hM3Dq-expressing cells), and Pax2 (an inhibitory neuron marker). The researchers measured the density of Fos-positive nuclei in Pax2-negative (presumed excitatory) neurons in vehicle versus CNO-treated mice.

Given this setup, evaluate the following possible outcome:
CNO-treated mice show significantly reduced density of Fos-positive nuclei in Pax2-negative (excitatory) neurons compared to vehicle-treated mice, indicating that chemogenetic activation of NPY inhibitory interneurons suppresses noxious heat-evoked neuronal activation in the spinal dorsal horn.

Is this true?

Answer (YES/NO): YES